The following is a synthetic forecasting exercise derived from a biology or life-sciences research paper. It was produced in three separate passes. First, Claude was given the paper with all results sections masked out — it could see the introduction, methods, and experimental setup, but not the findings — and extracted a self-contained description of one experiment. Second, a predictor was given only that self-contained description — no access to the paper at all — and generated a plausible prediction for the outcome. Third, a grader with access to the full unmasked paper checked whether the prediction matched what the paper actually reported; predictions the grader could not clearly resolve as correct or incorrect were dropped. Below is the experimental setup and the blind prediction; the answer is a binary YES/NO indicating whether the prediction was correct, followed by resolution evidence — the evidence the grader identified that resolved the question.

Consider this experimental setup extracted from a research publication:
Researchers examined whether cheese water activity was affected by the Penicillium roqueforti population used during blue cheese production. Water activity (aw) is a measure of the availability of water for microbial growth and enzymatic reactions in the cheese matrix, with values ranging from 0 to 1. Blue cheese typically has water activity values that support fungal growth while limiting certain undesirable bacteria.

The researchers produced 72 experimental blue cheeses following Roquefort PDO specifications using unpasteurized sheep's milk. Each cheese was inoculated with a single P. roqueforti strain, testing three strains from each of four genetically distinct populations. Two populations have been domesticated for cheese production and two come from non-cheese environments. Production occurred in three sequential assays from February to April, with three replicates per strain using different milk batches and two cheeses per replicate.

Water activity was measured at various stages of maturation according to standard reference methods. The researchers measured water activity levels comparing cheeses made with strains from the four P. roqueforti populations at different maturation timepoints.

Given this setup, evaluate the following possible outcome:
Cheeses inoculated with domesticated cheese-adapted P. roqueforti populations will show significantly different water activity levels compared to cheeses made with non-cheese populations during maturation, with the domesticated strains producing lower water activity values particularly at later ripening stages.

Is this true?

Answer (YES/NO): NO